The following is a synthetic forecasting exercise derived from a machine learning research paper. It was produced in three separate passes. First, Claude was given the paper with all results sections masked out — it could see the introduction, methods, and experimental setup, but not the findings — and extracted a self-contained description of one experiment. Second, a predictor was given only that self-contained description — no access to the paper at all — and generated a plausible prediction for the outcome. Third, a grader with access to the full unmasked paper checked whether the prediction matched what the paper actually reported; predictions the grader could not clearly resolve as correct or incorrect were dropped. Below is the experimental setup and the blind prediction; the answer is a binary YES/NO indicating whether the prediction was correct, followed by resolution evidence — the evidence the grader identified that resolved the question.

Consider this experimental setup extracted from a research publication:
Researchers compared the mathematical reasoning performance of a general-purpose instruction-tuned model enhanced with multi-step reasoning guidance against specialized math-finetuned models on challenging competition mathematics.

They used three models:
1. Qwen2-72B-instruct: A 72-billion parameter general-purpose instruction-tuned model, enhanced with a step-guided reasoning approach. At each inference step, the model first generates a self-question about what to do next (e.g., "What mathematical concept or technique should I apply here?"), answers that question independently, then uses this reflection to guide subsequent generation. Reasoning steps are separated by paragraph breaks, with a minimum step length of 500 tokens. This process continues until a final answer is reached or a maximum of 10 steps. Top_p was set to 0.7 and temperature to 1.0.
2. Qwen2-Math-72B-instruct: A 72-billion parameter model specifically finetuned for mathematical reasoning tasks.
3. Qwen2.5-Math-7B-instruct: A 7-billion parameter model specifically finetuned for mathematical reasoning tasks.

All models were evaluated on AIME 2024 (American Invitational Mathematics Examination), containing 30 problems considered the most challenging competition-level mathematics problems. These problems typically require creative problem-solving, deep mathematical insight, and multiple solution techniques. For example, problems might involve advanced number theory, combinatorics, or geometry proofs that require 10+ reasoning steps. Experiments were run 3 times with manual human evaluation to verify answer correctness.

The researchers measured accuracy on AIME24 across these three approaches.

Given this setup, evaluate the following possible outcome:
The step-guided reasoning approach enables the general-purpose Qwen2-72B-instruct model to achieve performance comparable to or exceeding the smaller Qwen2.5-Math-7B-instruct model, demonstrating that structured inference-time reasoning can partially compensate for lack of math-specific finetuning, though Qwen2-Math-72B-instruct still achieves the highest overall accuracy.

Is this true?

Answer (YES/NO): YES